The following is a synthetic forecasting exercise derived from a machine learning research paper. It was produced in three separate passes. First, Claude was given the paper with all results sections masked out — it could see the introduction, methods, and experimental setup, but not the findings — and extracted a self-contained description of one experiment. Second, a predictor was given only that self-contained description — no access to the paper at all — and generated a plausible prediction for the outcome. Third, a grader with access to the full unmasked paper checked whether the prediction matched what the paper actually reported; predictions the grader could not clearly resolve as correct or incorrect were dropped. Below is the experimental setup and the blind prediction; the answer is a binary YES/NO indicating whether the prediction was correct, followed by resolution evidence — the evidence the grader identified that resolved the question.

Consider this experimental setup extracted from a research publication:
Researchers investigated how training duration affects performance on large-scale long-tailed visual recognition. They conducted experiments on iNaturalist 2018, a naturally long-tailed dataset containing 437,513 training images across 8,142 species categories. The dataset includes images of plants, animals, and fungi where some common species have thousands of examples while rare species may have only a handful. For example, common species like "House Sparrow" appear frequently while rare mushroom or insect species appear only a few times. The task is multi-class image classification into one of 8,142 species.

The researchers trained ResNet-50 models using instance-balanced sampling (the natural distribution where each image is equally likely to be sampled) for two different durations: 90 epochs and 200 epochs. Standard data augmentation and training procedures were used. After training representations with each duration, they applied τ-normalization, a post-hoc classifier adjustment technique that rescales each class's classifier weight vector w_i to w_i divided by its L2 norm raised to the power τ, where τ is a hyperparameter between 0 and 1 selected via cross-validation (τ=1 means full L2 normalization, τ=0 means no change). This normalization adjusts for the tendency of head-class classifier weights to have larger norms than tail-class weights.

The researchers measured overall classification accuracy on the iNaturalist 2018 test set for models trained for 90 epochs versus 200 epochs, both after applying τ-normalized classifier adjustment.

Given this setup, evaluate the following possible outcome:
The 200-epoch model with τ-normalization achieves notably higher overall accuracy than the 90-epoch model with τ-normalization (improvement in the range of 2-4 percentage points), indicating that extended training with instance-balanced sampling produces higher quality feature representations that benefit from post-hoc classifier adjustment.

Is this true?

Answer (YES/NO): YES